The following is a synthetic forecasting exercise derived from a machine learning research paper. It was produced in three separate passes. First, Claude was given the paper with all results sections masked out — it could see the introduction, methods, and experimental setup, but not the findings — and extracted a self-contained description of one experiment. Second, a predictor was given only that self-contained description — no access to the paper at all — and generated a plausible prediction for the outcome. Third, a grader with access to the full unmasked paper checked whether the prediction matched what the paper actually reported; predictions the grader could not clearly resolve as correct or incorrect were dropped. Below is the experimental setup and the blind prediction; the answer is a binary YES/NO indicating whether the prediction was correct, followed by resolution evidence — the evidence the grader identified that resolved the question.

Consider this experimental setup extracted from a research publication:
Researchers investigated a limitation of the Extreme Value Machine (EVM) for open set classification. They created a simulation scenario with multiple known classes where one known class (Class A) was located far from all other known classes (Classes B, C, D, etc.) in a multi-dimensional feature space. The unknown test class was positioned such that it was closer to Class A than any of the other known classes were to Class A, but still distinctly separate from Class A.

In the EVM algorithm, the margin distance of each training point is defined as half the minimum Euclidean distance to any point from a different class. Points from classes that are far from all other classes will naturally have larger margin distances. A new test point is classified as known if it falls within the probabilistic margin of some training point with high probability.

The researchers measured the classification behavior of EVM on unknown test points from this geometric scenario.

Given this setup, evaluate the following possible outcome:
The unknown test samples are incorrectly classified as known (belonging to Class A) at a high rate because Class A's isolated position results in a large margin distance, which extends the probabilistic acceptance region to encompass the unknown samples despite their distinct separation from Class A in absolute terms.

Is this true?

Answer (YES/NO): YES